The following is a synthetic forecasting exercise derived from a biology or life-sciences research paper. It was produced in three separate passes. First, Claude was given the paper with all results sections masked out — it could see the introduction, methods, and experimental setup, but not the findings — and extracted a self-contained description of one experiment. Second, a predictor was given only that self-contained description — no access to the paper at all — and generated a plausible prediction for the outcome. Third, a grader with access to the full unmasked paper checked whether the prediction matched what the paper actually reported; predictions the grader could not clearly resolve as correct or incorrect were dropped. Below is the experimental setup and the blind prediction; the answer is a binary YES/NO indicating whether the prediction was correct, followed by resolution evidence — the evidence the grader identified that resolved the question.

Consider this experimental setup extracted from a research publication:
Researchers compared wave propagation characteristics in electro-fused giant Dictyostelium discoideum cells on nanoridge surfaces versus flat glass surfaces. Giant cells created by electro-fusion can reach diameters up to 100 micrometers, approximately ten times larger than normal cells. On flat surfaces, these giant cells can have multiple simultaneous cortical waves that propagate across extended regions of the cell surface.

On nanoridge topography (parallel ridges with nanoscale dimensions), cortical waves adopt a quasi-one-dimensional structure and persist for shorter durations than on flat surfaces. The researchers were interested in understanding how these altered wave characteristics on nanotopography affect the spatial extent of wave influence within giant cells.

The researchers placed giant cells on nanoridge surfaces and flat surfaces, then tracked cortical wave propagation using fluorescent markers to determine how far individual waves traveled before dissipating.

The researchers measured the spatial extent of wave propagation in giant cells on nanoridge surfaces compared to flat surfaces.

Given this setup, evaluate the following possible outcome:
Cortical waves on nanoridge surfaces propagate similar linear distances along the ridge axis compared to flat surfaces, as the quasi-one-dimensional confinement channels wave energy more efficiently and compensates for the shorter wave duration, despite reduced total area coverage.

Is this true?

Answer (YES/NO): NO